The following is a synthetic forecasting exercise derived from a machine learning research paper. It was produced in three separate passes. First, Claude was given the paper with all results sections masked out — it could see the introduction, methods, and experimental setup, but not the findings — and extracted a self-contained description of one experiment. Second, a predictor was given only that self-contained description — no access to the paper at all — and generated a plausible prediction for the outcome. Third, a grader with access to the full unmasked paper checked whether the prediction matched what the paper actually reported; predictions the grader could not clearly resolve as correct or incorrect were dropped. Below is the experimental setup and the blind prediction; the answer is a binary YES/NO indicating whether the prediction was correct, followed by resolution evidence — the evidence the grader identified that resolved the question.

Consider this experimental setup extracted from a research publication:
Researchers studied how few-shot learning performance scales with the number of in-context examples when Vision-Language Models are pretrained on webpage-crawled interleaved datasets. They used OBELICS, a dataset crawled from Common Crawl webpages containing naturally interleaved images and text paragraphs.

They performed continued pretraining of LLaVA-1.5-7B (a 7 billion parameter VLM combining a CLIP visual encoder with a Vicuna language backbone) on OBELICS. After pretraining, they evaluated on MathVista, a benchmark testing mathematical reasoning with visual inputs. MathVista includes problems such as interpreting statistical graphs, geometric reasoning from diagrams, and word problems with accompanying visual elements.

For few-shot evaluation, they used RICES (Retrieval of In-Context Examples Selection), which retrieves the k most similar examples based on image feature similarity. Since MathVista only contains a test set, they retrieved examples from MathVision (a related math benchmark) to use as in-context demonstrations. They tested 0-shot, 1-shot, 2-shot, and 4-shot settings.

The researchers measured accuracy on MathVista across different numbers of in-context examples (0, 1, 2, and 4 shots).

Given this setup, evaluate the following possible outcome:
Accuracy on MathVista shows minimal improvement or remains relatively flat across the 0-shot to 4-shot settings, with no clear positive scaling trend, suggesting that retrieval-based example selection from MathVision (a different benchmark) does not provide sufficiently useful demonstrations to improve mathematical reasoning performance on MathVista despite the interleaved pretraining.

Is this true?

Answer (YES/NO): NO